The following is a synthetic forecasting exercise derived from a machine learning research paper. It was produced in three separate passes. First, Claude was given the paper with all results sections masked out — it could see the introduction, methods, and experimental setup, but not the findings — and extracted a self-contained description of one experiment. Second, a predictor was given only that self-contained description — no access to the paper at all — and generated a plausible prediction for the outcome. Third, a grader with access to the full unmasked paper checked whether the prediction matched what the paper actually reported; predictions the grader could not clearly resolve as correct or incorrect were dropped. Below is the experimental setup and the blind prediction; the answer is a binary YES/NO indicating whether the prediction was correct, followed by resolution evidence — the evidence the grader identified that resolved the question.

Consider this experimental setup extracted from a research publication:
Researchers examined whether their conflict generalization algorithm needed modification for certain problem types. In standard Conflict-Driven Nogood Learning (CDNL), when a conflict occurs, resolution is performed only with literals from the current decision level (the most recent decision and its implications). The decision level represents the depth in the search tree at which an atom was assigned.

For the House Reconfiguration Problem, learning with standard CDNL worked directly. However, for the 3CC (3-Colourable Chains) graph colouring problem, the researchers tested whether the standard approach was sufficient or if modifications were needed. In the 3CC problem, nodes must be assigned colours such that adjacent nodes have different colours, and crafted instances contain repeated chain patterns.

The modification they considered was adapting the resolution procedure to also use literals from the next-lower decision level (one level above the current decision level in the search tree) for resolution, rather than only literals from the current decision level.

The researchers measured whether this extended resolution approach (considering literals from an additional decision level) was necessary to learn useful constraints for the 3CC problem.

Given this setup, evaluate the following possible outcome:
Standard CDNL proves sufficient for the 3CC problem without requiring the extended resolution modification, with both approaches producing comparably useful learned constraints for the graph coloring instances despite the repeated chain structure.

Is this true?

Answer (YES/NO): NO